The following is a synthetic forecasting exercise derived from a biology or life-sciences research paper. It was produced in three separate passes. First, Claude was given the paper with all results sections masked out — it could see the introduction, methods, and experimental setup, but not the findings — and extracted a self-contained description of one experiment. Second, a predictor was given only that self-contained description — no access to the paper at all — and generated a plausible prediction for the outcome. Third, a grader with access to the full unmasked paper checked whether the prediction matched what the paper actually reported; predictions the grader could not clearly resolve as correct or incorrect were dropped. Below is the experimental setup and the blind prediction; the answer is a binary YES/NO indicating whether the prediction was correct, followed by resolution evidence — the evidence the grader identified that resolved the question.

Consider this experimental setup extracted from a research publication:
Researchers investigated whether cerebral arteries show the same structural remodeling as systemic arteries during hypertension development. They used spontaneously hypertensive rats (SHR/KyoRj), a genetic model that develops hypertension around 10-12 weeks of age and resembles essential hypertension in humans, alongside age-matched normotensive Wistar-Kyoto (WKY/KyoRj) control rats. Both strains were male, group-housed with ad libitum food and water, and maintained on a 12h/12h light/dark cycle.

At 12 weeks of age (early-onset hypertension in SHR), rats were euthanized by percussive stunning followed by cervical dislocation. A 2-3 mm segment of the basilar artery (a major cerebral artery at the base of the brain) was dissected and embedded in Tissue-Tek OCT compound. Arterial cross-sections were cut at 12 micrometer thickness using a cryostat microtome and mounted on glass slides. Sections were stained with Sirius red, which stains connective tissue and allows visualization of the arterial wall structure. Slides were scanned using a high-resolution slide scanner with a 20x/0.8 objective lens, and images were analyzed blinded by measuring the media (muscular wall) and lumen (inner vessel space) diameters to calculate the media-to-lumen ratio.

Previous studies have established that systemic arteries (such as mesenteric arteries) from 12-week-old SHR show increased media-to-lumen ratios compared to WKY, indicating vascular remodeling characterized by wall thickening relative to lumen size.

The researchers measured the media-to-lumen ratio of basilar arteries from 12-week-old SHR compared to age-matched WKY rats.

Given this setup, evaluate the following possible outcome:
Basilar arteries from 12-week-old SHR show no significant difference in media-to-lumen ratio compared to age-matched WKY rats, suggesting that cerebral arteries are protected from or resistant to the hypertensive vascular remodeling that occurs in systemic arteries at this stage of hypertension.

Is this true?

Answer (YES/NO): NO